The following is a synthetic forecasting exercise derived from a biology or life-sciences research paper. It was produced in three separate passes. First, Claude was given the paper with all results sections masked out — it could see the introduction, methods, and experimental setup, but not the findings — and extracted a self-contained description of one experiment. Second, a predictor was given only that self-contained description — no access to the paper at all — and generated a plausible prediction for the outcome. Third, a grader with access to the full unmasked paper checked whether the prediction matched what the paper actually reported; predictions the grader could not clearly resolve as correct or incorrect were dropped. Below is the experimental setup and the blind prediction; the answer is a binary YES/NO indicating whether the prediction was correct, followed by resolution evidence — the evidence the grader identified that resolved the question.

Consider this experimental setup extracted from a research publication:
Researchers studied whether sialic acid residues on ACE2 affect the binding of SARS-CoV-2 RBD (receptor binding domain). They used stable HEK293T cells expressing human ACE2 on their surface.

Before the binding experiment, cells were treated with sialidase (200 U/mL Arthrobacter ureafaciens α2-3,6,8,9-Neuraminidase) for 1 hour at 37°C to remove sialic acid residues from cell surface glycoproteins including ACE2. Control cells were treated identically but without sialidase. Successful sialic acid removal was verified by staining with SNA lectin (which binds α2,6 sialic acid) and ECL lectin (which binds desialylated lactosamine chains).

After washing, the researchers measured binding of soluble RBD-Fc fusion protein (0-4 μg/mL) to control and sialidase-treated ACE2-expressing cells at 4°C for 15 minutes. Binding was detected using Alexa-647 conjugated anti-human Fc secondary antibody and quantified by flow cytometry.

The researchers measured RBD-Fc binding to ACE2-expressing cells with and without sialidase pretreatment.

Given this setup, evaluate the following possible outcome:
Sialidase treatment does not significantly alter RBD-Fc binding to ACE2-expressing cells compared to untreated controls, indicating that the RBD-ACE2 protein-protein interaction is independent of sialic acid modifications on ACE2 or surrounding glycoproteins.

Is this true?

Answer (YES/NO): NO